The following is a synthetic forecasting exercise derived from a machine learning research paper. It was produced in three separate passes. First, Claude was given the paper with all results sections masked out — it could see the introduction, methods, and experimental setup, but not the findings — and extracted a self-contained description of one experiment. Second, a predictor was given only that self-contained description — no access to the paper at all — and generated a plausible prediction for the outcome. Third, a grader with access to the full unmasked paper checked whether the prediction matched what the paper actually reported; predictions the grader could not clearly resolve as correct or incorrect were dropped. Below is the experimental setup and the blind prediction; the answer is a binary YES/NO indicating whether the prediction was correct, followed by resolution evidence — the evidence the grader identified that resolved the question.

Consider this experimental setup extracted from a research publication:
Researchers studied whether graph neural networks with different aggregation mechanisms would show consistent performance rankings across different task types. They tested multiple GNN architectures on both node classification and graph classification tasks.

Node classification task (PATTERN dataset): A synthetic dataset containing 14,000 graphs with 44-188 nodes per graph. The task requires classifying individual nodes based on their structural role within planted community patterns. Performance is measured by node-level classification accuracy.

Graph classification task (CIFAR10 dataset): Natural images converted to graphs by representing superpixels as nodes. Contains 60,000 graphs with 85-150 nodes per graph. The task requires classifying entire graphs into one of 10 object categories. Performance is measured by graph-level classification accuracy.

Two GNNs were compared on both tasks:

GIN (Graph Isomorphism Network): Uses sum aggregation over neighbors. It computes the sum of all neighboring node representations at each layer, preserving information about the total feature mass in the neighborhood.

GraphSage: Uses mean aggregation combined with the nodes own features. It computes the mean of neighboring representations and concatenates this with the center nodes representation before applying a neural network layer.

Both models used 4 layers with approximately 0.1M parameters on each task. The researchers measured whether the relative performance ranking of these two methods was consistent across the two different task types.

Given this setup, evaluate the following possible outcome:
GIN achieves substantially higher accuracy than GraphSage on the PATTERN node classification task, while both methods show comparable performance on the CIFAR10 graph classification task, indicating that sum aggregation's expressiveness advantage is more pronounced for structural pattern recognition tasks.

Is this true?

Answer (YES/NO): NO